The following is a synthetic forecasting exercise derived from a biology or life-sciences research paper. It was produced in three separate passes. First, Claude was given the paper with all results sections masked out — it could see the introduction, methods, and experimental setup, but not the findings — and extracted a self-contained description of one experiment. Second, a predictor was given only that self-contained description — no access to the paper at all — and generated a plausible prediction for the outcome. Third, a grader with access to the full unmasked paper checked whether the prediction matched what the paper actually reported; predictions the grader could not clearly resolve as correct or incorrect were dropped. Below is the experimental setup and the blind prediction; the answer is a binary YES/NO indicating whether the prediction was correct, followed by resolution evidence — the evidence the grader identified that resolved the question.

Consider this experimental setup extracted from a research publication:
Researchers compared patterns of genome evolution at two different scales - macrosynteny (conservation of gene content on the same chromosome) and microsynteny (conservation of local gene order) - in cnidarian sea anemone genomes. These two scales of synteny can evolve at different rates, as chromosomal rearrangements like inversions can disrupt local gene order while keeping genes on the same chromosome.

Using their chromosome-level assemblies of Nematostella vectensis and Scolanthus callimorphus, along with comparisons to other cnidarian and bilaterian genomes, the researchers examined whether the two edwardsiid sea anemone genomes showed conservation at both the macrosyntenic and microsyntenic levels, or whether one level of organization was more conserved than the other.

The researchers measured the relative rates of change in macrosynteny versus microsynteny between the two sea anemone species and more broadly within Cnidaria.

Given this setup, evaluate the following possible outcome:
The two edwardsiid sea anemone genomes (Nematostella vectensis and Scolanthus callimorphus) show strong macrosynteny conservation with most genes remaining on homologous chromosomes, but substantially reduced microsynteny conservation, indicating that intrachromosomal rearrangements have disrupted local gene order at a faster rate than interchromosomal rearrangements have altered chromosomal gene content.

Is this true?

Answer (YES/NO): YES